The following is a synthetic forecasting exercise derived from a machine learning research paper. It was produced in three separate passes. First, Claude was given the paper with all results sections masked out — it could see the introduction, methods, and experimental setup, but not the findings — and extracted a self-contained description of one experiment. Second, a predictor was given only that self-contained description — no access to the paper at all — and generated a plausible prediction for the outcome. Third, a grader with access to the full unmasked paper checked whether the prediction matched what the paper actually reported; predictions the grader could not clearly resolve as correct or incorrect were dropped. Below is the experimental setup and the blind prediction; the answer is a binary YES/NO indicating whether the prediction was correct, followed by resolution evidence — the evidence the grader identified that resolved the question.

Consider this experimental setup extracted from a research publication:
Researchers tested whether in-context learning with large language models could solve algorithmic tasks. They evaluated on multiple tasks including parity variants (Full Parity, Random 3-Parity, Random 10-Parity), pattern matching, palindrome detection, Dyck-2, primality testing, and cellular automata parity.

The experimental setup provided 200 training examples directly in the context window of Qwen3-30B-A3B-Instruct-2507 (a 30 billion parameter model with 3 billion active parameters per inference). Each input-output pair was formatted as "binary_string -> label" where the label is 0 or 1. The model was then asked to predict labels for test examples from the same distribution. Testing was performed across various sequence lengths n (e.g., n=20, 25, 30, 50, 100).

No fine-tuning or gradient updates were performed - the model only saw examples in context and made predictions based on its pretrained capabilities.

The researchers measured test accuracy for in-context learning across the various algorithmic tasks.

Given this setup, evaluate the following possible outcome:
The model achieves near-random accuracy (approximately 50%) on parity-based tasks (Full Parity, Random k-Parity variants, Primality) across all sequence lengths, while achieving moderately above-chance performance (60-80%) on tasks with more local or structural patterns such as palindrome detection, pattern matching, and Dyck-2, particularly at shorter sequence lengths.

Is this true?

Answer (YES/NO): NO